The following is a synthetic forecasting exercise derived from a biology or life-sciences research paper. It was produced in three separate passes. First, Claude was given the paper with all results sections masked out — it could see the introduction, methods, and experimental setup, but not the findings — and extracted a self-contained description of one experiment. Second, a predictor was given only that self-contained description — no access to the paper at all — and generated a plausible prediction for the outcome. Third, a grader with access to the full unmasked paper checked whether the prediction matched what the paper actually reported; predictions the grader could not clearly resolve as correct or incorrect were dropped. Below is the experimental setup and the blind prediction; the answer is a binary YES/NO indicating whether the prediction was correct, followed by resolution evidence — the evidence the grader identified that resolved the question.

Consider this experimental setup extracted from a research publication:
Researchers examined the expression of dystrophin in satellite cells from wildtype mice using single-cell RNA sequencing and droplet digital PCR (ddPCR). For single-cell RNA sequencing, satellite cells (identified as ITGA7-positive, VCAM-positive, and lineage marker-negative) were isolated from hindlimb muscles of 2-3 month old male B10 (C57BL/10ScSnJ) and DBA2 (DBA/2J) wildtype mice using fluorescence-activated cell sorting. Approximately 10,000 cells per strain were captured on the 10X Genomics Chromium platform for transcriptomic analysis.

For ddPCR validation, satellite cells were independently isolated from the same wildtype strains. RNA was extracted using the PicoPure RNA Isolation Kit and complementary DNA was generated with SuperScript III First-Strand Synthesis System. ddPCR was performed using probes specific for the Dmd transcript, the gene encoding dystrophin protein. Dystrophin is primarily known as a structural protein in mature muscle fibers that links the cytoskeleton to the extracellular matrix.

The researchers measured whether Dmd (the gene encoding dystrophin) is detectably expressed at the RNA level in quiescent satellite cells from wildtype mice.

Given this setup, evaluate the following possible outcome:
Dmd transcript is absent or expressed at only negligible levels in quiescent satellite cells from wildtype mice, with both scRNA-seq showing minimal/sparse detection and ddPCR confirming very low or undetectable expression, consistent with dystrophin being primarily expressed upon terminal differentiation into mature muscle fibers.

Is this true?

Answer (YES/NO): NO